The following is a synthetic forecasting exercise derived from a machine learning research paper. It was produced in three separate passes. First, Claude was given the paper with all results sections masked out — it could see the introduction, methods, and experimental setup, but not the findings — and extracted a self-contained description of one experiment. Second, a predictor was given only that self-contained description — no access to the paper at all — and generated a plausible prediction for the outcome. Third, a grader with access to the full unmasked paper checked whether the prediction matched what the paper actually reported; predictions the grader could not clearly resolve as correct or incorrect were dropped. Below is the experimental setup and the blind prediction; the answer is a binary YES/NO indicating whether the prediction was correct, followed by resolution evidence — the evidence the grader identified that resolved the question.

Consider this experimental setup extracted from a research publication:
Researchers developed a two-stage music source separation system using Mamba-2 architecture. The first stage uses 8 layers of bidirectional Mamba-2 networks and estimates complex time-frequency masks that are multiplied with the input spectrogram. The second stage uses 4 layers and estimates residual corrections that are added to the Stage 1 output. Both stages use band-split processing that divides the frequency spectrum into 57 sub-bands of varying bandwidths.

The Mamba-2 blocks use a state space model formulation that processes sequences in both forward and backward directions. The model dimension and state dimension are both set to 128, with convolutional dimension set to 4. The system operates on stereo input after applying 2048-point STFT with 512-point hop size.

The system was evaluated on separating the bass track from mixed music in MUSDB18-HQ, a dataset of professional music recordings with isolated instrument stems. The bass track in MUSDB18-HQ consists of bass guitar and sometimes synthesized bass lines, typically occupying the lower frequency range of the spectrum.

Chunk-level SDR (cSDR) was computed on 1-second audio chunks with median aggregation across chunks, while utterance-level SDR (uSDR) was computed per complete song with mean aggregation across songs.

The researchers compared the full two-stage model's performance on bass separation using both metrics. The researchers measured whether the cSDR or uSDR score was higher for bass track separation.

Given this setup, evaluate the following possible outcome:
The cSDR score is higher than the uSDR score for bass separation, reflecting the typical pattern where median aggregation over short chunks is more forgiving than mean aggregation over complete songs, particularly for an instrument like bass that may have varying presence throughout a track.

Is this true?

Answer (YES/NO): YES